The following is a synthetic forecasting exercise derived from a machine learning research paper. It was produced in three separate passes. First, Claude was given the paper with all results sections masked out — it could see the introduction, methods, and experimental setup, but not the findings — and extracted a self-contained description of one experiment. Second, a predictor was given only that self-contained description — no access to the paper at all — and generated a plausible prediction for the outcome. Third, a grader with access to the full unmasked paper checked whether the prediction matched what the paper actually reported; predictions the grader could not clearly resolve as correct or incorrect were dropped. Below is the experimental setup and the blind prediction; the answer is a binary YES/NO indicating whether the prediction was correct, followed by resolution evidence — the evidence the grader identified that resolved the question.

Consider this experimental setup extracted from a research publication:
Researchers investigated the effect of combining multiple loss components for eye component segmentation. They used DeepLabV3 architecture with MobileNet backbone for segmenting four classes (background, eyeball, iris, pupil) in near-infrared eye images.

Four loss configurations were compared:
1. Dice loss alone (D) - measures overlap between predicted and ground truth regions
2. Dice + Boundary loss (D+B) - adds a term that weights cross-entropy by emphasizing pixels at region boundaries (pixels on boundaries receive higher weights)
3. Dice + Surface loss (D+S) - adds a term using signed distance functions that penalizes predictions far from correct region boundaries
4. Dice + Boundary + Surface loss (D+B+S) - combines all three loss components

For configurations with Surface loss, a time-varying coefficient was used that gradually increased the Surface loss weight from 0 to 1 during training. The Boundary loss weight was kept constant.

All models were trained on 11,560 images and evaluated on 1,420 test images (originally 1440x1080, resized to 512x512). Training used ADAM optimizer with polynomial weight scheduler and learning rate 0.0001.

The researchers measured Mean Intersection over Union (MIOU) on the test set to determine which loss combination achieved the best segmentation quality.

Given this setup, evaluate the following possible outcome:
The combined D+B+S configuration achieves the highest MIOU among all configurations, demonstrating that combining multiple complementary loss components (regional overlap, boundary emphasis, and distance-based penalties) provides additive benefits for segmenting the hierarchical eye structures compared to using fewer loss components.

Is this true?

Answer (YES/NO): NO